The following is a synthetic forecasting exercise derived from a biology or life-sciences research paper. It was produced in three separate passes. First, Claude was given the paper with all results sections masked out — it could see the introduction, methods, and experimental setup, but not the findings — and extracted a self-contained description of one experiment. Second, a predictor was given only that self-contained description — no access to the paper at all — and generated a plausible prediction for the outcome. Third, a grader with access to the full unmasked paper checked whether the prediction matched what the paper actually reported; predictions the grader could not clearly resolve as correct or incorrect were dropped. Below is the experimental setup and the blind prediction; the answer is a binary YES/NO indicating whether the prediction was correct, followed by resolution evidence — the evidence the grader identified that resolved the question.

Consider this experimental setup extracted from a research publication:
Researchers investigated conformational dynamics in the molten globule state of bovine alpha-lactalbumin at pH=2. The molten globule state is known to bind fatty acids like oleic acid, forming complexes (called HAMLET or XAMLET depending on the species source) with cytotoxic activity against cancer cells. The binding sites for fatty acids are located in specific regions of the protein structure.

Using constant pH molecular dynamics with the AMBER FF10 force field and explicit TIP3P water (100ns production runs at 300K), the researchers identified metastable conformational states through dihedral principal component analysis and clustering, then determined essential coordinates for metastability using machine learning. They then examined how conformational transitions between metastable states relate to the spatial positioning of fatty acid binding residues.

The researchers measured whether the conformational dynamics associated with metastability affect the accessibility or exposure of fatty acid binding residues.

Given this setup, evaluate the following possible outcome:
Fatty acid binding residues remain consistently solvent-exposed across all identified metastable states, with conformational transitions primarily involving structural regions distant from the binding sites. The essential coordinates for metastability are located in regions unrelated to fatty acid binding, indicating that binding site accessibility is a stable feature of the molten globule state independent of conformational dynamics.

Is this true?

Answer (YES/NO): NO